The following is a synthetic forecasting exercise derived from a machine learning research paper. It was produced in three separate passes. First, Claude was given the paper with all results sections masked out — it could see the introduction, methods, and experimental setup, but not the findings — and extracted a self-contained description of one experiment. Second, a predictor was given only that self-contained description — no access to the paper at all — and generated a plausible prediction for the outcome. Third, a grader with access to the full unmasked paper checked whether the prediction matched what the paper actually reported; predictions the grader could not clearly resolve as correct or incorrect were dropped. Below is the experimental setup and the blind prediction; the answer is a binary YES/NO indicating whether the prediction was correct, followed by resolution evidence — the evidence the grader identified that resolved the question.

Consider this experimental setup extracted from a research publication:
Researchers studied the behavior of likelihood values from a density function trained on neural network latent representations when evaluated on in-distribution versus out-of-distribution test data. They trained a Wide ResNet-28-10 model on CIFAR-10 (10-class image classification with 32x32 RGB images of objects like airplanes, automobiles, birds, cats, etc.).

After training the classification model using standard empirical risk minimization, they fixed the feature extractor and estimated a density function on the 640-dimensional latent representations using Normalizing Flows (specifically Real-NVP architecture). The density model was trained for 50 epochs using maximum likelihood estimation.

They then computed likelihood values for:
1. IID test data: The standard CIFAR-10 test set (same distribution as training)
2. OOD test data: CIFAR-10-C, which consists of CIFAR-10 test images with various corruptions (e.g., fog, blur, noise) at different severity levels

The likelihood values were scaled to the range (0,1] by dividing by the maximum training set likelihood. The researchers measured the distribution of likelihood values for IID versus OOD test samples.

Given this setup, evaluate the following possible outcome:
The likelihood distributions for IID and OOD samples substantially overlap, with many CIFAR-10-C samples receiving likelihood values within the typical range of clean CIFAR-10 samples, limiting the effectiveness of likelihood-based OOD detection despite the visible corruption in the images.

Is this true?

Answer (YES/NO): NO